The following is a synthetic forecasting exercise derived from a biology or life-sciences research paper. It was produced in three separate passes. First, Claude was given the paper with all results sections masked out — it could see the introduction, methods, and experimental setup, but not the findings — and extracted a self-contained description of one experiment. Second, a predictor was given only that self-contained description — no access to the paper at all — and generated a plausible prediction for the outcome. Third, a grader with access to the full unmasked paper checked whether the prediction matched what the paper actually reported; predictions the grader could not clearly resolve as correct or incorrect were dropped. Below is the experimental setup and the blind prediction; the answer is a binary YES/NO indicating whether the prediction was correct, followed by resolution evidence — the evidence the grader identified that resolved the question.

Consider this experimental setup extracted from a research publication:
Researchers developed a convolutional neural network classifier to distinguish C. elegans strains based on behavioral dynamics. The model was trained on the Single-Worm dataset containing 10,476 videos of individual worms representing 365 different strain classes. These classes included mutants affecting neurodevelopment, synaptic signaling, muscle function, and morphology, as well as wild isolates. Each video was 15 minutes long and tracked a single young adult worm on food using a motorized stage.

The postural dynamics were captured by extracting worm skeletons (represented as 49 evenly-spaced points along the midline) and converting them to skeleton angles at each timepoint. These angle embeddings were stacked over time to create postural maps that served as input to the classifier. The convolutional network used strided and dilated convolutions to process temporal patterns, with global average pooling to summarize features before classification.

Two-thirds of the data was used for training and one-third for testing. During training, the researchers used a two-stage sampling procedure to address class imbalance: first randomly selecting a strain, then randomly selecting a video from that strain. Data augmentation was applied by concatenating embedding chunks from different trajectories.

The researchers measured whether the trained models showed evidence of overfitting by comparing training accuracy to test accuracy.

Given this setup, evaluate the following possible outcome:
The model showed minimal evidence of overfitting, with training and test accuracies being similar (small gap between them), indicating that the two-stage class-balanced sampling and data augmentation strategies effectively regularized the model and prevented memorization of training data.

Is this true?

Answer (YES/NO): NO